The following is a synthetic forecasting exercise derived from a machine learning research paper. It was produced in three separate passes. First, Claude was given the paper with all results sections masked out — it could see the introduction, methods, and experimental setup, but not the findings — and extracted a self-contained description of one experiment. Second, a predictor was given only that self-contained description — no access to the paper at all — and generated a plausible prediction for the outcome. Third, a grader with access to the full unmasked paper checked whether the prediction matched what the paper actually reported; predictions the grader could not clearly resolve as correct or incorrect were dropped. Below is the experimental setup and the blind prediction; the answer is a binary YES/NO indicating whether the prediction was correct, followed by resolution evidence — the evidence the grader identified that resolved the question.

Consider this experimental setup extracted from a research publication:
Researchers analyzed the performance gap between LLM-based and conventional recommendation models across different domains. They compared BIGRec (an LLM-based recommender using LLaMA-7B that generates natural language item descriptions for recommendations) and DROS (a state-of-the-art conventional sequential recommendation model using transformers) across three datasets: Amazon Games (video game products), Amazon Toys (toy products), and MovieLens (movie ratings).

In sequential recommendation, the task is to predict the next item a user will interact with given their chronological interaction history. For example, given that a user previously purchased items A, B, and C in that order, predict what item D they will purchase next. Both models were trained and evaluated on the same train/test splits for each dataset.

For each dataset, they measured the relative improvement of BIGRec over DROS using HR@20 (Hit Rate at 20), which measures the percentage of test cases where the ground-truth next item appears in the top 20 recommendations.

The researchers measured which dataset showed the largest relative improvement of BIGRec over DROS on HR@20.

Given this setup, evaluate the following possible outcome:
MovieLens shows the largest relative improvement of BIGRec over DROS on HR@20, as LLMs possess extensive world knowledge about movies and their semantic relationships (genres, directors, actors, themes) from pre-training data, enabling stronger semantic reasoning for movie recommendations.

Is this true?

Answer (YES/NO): NO